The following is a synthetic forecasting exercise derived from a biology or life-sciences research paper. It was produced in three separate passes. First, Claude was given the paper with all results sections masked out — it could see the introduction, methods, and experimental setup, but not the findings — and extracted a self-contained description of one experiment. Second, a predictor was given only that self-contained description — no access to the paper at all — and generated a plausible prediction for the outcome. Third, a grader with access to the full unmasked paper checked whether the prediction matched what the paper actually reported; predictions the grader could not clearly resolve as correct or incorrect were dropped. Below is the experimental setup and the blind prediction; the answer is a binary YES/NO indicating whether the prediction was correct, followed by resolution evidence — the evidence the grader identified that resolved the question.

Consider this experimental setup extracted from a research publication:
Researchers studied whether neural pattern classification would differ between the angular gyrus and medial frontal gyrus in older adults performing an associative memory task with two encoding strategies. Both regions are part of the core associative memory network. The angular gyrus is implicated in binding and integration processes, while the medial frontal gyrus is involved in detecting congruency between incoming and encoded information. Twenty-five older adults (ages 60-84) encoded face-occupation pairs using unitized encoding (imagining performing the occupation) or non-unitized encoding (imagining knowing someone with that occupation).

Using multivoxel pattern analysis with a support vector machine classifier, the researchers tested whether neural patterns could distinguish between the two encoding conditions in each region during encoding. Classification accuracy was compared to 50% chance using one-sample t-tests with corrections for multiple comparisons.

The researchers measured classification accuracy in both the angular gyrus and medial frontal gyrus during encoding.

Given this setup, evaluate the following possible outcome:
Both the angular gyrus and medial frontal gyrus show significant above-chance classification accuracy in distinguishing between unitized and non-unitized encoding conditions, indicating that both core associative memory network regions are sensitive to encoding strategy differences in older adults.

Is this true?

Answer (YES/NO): NO